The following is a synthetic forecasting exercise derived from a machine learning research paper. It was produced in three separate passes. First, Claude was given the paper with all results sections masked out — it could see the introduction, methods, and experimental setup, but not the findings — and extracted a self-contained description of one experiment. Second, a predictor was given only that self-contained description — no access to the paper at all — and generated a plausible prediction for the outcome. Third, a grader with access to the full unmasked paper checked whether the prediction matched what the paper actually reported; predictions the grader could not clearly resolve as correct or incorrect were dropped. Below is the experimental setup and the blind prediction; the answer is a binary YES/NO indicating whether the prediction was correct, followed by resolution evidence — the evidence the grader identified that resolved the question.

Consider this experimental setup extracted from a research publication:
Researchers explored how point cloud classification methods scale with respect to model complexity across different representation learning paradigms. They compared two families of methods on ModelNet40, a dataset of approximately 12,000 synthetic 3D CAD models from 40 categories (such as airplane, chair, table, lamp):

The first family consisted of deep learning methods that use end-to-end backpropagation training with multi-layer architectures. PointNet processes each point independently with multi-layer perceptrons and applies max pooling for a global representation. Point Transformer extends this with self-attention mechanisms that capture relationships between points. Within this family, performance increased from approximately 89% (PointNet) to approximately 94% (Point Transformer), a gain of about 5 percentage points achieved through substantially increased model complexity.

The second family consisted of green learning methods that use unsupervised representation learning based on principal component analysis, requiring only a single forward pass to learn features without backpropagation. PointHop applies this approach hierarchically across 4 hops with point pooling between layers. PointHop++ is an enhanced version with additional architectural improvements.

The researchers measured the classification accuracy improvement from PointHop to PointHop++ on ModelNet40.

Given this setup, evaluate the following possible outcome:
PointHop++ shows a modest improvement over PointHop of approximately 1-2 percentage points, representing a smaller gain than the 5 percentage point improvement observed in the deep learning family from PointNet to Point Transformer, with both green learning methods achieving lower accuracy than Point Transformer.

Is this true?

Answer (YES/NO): YES